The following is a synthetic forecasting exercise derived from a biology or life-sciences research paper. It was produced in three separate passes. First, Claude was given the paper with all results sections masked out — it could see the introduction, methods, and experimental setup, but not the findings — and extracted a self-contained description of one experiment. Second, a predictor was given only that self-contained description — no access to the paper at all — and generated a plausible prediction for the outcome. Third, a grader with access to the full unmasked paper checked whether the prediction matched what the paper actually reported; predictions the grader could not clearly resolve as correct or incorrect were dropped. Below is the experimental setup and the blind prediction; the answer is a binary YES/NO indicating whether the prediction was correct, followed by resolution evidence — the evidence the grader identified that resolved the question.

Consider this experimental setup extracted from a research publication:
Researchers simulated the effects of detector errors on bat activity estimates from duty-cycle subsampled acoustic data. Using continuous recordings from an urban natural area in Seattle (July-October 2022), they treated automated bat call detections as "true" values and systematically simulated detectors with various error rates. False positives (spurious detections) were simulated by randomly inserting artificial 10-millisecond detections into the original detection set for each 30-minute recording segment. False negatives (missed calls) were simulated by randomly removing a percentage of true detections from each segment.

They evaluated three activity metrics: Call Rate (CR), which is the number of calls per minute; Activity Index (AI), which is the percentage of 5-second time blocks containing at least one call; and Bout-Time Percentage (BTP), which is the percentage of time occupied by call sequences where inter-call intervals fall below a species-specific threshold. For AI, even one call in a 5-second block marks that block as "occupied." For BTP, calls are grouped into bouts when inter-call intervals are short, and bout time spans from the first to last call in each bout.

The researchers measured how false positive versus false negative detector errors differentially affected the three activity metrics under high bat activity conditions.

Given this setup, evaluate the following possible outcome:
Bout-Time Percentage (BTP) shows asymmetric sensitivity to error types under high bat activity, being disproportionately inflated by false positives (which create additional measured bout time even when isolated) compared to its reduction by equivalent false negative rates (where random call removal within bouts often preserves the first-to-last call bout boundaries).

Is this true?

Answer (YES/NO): NO